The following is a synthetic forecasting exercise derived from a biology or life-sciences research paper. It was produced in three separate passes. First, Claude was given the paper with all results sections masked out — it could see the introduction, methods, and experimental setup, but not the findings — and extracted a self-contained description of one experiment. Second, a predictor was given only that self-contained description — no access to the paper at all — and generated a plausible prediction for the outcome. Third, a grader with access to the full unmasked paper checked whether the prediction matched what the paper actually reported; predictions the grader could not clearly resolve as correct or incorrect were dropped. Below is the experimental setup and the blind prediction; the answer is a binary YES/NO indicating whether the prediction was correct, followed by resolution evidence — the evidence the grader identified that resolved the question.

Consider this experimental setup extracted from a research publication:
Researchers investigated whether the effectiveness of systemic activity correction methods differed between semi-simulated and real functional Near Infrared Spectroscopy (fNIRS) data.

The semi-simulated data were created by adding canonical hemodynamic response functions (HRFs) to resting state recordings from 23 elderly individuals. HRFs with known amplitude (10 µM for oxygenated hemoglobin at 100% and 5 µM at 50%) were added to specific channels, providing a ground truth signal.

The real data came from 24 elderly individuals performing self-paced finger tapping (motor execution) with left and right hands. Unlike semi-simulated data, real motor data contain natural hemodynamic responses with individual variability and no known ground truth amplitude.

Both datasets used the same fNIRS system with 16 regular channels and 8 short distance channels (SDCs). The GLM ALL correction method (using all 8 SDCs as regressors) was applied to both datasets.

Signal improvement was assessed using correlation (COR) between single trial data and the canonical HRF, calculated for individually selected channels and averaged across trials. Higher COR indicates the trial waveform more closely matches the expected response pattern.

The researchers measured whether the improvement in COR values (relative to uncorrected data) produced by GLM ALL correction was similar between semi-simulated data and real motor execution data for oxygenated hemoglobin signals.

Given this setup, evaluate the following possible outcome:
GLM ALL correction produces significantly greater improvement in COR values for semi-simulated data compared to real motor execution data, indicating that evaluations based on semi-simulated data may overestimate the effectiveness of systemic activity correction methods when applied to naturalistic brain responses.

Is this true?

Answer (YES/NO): YES